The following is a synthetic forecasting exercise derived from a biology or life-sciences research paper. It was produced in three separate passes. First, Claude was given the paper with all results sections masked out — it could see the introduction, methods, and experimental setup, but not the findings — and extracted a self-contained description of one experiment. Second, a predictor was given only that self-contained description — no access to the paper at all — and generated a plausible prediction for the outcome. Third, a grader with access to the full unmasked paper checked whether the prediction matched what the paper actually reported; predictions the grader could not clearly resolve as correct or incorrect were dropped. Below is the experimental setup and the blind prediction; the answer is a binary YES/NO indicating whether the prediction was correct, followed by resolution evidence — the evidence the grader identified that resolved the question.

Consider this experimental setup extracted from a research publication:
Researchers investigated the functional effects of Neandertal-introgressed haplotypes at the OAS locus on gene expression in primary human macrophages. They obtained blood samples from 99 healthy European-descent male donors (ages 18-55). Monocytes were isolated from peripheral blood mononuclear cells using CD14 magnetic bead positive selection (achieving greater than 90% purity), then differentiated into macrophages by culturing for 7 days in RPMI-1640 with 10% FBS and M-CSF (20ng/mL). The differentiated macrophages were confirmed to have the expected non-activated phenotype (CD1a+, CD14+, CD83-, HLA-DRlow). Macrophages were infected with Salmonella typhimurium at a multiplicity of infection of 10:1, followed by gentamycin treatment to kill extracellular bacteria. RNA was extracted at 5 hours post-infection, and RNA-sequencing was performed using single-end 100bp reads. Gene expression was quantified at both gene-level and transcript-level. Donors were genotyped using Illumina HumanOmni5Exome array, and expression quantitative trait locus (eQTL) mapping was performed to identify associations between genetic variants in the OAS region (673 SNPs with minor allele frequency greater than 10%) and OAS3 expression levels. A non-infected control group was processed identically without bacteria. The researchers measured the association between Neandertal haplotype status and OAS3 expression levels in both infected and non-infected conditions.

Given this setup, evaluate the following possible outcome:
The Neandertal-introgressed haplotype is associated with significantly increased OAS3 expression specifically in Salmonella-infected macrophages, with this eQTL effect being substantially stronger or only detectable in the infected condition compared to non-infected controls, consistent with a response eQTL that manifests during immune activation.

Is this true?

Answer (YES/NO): NO